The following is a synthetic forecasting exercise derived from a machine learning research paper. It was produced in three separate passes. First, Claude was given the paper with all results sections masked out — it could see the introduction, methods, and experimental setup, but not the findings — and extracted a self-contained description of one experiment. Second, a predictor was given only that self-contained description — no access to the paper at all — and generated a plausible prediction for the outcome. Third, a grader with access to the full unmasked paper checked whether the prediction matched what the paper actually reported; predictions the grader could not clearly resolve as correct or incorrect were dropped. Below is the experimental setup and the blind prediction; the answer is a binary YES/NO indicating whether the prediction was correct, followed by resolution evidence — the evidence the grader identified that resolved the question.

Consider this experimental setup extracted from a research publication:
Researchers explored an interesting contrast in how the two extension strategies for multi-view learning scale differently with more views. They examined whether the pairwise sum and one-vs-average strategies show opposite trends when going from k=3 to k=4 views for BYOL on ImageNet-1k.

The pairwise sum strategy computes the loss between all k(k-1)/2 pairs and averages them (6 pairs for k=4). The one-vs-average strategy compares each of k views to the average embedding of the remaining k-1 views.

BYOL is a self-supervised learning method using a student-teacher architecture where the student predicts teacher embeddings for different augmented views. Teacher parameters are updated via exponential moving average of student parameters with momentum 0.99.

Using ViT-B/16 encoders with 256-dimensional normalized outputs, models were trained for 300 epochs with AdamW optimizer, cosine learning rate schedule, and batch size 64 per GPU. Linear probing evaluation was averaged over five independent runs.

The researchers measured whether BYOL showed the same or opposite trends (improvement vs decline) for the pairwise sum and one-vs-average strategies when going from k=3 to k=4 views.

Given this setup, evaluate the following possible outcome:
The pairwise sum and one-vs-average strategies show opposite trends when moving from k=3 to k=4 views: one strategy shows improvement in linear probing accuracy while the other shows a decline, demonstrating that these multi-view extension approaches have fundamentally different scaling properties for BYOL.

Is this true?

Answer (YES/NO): YES